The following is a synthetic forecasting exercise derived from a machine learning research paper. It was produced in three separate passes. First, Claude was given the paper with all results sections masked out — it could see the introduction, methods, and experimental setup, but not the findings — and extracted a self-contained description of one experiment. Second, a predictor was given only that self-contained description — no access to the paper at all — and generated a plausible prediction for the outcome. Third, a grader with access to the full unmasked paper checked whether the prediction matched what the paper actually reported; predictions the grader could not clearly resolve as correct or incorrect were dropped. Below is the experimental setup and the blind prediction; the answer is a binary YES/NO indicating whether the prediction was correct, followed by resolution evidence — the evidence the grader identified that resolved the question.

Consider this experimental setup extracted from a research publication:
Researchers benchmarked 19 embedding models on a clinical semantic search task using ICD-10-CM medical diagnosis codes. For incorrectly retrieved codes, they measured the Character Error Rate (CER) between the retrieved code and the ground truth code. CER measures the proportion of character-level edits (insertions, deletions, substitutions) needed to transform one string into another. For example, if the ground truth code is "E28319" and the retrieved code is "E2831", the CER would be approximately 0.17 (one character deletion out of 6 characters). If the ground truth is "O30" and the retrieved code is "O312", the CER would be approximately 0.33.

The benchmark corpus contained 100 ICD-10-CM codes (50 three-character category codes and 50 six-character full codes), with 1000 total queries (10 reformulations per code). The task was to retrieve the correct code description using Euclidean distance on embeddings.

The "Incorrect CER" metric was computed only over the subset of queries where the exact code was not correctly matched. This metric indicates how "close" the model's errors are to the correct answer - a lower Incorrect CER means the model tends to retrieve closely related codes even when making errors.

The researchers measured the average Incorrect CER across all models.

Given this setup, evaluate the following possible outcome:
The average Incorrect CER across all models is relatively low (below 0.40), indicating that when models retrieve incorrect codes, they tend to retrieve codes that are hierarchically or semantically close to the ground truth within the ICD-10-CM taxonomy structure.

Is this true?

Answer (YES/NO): NO